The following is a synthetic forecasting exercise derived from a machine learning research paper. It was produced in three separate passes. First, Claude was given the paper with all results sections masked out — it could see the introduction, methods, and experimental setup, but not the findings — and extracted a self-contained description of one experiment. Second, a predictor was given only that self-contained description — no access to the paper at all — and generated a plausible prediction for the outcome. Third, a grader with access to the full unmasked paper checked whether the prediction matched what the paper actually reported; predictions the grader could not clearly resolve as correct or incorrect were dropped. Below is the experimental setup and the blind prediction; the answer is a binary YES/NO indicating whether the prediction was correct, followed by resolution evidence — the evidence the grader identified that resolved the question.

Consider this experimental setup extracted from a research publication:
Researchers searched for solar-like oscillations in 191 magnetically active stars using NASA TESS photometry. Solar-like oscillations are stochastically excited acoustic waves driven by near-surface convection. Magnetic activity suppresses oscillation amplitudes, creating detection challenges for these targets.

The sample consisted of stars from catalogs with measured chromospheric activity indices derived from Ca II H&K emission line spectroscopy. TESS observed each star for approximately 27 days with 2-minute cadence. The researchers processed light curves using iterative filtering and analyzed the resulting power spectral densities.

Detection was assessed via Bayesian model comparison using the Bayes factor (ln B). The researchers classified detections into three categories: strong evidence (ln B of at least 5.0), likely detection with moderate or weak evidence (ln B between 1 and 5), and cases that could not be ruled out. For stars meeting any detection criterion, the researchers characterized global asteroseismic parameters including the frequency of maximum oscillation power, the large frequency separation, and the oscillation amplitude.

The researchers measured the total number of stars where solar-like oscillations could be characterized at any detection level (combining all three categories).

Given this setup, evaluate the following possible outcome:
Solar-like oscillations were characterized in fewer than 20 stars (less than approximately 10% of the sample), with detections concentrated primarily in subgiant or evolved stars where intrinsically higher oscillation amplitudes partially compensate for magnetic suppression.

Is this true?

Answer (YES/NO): NO